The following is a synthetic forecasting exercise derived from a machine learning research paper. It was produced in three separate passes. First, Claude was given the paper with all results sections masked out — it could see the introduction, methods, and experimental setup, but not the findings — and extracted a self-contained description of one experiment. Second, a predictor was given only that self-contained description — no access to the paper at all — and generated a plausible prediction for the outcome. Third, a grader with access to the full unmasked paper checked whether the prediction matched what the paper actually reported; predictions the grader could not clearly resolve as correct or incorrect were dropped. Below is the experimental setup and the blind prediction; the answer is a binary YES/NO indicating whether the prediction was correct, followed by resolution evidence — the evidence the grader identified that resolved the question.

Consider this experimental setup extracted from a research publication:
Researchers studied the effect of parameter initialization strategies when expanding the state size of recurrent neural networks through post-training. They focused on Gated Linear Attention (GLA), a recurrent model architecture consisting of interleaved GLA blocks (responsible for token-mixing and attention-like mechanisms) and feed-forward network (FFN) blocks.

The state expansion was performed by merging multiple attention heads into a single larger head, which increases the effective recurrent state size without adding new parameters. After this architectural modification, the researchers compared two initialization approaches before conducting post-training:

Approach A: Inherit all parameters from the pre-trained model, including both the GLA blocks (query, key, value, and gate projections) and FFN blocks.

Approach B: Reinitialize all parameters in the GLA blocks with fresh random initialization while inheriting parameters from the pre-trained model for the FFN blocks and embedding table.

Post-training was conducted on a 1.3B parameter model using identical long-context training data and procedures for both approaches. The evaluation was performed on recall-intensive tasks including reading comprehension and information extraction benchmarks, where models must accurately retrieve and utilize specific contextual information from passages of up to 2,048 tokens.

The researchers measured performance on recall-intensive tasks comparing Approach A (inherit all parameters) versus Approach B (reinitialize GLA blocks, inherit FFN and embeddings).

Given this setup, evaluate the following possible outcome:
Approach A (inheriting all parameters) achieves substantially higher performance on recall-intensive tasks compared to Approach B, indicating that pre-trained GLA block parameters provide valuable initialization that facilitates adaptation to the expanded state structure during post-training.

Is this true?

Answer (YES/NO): NO